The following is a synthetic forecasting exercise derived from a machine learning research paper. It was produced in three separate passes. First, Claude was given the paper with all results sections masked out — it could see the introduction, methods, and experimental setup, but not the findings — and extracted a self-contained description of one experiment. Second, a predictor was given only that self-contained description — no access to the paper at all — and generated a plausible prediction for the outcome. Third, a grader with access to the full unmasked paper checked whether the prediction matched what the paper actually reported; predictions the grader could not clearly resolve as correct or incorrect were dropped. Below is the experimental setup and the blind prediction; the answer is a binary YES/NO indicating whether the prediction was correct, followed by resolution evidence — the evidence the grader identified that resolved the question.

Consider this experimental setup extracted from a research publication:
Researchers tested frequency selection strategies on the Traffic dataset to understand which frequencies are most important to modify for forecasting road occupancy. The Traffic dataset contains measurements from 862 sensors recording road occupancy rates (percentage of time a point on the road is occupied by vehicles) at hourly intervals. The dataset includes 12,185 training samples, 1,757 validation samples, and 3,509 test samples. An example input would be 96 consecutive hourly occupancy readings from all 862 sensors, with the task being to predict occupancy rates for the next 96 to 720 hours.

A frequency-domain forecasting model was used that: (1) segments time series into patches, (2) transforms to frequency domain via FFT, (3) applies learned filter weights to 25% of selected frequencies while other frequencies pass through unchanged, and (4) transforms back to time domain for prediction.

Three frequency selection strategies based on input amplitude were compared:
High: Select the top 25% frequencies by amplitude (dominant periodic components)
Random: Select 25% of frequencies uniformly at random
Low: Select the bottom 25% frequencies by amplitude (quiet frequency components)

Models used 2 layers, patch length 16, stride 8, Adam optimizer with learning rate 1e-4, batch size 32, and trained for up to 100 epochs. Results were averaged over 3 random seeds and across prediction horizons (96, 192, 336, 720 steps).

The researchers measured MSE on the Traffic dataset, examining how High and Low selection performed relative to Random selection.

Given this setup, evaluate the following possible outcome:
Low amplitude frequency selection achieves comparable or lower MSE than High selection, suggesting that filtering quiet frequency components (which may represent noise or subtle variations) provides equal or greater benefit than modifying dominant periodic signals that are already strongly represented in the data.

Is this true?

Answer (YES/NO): YES